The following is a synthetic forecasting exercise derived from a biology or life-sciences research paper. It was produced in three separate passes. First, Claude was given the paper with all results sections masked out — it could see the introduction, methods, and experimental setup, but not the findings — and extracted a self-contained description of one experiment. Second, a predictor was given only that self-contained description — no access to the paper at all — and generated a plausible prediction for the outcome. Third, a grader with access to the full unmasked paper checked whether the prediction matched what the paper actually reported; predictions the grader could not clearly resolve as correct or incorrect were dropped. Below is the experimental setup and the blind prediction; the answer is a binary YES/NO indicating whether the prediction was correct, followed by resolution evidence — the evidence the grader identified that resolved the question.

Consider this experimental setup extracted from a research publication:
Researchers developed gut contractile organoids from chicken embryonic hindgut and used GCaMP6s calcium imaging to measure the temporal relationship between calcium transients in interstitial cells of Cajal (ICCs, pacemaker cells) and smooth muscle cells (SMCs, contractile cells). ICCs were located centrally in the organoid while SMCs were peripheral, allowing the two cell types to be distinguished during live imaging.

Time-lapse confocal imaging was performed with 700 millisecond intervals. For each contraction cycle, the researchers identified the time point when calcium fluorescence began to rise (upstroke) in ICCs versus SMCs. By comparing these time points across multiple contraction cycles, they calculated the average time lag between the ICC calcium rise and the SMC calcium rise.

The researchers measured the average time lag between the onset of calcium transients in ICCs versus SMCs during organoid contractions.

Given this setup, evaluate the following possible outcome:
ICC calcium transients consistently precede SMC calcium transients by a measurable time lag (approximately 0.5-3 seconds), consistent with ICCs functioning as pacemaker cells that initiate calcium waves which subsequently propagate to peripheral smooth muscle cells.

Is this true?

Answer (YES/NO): YES